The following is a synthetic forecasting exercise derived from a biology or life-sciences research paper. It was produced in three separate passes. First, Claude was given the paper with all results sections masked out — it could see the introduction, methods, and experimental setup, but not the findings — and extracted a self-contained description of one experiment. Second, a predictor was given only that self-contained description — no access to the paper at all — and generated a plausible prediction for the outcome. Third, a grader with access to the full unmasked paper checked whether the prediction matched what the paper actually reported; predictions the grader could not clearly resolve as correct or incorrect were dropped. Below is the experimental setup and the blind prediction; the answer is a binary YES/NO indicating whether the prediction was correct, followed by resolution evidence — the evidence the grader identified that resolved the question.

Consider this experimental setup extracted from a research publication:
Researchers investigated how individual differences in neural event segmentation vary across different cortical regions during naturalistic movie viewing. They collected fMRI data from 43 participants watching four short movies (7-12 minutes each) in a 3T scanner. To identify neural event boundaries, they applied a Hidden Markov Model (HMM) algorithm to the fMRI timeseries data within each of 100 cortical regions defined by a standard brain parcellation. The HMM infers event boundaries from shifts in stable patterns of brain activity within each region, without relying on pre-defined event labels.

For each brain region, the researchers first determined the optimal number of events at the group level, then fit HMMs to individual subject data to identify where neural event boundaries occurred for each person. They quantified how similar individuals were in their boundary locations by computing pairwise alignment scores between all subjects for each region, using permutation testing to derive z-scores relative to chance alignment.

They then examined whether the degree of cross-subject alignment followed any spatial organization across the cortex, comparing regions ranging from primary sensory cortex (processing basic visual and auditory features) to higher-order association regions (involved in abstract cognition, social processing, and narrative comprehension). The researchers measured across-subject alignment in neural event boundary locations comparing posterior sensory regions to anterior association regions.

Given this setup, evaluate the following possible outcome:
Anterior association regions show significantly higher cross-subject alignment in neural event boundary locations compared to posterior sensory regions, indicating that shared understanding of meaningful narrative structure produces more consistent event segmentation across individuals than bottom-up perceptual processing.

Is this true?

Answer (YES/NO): NO